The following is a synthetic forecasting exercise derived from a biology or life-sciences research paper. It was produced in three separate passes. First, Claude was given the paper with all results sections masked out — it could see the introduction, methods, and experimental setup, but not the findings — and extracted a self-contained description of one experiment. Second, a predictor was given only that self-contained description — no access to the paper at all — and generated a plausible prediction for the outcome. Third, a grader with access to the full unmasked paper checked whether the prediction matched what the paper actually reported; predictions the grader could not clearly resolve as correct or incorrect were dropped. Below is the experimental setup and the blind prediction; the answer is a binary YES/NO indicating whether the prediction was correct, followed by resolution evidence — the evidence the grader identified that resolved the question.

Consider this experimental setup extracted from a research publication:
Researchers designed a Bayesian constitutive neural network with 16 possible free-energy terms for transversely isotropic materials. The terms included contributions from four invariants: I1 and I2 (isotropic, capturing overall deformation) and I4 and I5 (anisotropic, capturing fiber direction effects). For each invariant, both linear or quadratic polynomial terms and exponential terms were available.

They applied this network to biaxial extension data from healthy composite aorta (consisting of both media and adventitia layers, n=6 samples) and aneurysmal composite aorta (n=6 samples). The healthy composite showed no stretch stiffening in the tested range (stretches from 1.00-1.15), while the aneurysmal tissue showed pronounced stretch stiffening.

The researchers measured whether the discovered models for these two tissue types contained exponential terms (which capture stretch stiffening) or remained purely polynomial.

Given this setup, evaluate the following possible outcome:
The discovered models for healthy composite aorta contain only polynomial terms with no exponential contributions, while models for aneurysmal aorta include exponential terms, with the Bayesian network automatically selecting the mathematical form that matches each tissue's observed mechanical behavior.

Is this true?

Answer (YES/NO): YES